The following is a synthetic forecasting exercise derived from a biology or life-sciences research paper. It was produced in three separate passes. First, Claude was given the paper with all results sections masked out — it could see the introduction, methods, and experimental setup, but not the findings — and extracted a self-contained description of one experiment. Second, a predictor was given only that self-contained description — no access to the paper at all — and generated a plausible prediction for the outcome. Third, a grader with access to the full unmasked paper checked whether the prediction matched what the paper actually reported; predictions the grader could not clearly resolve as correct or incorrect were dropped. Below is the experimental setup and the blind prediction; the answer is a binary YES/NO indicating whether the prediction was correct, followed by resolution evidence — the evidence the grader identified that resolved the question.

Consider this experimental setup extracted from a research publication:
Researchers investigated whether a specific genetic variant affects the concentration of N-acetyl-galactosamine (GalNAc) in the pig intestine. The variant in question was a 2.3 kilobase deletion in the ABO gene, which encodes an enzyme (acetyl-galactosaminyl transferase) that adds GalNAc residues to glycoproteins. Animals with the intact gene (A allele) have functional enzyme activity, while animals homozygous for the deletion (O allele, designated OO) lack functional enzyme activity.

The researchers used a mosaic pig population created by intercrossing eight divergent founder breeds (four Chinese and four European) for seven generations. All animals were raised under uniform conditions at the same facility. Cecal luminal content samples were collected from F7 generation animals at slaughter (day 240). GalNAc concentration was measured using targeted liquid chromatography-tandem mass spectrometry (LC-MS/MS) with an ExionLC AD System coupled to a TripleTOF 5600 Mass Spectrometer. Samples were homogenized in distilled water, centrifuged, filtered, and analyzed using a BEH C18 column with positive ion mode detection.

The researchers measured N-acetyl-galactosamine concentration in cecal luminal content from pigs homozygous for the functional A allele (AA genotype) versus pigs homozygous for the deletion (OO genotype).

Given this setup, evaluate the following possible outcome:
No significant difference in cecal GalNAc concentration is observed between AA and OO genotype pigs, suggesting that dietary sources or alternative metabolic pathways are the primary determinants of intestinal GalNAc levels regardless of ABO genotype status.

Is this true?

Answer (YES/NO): NO